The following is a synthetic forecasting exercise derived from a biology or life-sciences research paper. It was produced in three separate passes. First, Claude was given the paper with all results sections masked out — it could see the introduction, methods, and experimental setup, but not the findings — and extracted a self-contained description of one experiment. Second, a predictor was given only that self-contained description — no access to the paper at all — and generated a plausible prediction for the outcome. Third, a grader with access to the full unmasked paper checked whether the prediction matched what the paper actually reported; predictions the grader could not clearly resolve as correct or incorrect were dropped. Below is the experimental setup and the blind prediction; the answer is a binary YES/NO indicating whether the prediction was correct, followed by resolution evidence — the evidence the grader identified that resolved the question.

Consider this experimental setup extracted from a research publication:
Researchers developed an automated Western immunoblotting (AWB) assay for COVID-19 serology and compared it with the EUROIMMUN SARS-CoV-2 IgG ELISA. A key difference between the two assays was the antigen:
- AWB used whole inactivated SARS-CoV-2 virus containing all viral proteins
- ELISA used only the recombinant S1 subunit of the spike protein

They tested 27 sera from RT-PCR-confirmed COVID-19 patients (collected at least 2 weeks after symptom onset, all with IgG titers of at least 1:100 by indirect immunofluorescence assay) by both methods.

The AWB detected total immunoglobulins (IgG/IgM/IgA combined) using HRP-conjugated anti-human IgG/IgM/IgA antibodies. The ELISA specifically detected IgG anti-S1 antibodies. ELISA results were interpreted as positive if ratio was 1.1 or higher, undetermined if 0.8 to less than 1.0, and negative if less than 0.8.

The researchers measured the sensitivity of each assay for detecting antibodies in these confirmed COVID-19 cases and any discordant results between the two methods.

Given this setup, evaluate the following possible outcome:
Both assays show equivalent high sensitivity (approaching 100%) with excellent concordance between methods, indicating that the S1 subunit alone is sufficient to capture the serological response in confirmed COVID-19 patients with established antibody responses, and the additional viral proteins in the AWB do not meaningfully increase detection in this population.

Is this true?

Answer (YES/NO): NO